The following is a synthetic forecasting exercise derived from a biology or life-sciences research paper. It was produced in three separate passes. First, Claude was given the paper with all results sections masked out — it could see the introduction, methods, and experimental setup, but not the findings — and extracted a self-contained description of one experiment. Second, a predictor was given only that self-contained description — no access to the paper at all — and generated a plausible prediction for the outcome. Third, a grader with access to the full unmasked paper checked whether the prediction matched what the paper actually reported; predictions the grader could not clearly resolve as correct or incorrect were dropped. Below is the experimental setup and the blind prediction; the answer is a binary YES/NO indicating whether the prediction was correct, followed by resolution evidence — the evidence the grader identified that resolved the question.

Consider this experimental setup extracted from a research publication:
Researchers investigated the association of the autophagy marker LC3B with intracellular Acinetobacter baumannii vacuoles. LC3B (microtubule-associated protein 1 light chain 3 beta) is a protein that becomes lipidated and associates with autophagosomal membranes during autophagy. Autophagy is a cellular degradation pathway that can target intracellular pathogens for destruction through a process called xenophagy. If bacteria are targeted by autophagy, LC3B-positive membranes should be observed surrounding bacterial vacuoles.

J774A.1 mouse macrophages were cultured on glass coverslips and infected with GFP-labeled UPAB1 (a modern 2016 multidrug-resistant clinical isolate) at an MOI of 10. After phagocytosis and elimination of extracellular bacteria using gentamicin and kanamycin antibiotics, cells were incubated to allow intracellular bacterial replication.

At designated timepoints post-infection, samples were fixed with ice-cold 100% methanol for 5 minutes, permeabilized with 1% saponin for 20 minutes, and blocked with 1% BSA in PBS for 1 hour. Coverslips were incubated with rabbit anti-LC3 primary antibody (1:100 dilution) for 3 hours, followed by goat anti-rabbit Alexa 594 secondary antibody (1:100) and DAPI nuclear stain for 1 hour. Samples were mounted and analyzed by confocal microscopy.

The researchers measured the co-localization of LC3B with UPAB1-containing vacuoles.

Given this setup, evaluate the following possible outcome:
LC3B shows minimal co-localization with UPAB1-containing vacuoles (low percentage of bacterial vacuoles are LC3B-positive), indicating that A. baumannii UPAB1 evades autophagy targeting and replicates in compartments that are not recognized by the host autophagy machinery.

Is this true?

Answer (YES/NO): NO